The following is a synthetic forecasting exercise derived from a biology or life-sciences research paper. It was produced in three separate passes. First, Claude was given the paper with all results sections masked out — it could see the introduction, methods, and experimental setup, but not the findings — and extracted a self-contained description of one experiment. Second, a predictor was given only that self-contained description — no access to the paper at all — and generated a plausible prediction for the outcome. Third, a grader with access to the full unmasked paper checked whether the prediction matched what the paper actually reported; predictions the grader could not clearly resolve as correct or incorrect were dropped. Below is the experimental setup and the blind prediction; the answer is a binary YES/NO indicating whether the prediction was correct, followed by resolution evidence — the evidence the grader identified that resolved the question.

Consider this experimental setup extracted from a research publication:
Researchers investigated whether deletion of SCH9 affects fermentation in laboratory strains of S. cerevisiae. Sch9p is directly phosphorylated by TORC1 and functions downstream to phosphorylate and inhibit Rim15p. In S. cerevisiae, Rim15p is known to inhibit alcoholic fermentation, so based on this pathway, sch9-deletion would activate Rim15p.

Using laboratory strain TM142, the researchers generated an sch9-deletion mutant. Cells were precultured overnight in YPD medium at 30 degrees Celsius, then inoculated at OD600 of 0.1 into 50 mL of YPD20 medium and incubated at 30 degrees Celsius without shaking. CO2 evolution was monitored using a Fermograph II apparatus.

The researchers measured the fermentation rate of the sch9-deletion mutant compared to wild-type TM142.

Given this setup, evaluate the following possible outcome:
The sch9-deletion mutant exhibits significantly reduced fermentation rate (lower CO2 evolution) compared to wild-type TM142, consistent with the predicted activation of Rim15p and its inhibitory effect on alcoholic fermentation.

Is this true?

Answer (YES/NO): YES